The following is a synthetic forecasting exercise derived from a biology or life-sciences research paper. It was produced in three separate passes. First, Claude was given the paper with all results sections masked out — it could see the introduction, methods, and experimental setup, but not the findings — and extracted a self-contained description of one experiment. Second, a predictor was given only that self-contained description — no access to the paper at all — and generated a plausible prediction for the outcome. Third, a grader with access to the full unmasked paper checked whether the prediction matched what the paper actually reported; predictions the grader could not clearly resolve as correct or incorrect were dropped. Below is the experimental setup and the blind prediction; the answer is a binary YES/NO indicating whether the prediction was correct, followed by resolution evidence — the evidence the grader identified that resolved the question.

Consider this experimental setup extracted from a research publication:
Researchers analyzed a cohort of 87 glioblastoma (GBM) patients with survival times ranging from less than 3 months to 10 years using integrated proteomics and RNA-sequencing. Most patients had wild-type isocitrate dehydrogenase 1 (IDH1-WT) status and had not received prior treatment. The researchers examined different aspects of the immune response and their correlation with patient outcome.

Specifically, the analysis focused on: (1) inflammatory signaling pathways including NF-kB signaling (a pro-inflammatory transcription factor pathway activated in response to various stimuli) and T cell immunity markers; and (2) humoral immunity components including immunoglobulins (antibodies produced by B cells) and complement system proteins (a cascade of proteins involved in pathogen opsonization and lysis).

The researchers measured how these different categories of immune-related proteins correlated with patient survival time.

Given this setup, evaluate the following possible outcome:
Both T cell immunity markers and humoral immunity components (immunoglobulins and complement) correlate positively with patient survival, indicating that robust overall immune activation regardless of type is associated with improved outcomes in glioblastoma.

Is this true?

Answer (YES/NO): NO